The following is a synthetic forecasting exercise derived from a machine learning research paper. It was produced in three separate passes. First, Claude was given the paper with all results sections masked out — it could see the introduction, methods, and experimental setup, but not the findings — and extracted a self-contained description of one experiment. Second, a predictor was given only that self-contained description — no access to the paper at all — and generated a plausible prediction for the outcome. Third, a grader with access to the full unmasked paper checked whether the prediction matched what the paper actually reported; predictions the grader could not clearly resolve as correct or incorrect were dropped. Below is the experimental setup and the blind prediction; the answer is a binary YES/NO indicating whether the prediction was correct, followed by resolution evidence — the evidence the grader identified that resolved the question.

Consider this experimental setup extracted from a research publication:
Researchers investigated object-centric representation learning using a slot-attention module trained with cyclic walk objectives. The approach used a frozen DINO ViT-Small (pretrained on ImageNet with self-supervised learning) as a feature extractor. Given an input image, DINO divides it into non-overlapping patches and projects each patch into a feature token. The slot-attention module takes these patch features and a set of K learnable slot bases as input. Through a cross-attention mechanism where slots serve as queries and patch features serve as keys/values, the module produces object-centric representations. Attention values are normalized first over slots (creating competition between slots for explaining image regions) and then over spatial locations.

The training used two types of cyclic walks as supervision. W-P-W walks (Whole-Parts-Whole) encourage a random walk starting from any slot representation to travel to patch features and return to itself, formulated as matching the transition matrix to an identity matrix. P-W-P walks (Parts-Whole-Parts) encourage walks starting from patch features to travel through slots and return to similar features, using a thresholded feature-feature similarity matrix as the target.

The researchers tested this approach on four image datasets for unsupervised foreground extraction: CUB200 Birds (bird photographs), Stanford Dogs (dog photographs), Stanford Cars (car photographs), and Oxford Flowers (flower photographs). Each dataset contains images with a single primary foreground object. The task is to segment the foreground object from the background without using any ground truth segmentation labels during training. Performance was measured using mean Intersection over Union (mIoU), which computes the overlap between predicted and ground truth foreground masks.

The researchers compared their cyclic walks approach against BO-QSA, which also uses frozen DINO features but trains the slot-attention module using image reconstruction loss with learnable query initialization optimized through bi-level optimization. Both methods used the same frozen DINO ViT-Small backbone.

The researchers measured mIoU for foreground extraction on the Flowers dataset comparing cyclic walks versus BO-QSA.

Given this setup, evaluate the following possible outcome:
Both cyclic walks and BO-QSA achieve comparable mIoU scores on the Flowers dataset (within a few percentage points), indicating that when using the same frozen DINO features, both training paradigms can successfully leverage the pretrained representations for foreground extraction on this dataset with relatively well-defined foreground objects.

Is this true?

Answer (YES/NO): YES